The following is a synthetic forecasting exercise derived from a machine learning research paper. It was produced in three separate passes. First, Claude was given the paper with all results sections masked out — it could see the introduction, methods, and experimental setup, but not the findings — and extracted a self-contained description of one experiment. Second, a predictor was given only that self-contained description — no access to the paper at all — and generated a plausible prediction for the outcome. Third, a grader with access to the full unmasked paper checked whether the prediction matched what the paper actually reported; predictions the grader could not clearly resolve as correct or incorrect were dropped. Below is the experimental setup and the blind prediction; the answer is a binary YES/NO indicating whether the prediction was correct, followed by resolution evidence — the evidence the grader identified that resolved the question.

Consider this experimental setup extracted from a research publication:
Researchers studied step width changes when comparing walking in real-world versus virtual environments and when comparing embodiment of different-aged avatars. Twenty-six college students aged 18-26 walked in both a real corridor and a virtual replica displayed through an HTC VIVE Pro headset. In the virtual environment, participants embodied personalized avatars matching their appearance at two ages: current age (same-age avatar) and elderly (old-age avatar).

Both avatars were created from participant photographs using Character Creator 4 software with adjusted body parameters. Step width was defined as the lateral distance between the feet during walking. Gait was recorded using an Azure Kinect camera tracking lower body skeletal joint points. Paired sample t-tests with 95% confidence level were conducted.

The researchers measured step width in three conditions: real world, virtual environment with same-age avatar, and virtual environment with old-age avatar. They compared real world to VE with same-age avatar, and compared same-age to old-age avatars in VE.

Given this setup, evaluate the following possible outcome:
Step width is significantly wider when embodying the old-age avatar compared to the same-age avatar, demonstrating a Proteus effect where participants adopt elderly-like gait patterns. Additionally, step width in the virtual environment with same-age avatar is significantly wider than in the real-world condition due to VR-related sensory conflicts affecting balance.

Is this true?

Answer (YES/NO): NO